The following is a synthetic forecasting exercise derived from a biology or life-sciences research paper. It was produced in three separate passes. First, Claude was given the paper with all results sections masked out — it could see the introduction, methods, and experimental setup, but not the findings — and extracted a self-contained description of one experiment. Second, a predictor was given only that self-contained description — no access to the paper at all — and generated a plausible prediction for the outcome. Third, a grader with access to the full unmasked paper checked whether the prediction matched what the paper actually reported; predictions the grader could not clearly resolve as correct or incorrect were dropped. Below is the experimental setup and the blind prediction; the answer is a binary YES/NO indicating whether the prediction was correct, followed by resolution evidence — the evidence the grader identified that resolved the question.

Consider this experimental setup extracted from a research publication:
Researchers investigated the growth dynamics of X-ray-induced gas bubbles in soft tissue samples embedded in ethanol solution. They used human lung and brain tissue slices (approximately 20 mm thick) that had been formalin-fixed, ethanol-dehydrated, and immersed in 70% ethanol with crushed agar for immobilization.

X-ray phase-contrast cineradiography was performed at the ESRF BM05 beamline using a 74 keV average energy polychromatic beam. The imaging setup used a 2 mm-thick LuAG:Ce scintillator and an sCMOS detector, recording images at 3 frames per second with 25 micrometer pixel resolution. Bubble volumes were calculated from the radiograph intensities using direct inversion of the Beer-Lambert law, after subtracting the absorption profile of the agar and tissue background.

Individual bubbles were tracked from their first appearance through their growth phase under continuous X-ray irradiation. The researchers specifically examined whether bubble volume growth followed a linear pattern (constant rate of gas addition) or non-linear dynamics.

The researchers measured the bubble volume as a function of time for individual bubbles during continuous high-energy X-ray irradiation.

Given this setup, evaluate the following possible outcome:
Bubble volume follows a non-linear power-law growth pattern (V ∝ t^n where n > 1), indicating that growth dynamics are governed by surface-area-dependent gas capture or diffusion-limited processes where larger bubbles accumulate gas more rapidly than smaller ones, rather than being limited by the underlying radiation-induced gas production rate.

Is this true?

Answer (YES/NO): YES